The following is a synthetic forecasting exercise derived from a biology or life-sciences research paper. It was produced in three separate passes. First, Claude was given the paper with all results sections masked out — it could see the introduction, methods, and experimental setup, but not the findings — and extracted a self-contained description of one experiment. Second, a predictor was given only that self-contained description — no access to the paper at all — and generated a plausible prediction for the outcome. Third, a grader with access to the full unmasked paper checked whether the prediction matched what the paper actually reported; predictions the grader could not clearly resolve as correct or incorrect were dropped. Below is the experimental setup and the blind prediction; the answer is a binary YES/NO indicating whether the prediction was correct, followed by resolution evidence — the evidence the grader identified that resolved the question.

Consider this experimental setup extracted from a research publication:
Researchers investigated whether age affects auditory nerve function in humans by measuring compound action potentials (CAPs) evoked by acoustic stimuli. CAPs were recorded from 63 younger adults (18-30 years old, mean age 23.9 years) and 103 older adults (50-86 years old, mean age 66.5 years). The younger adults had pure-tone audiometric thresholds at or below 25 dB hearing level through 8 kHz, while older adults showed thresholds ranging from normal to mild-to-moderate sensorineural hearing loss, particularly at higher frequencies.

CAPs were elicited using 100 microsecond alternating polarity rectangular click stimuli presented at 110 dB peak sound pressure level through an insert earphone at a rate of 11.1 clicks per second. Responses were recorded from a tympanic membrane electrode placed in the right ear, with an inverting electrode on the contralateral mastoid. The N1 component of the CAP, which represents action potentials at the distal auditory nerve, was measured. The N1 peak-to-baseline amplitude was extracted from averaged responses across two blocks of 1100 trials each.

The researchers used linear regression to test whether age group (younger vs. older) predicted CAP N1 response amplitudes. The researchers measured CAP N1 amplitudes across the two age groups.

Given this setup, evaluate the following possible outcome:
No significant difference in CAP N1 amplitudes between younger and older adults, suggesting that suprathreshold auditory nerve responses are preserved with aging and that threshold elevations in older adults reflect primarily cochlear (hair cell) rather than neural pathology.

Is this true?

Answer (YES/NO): NO